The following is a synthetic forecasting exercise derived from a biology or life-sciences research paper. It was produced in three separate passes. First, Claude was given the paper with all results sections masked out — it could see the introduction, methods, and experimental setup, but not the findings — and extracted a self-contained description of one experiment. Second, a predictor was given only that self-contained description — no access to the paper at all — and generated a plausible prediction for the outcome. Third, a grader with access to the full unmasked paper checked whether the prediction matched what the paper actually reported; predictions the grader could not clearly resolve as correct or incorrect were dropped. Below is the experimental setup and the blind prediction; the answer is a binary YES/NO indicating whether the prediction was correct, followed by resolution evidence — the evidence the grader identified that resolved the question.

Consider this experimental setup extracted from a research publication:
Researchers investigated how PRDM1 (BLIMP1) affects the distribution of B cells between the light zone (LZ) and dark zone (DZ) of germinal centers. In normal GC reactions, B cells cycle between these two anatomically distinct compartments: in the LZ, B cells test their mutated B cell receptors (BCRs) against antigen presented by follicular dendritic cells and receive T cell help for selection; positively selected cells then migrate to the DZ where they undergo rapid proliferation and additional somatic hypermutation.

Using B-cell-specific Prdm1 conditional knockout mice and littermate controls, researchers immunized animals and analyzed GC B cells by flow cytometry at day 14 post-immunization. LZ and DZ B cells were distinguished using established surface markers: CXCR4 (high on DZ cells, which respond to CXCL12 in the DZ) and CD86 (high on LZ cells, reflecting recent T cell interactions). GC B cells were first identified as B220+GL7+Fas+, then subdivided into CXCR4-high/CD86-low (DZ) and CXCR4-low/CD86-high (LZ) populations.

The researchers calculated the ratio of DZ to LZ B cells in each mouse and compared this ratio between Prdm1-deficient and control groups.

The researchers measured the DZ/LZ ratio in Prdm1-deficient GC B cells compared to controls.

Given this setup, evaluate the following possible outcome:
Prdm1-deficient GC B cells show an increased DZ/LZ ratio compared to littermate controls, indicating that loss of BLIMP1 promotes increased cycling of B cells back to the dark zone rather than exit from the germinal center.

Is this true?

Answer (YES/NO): YES